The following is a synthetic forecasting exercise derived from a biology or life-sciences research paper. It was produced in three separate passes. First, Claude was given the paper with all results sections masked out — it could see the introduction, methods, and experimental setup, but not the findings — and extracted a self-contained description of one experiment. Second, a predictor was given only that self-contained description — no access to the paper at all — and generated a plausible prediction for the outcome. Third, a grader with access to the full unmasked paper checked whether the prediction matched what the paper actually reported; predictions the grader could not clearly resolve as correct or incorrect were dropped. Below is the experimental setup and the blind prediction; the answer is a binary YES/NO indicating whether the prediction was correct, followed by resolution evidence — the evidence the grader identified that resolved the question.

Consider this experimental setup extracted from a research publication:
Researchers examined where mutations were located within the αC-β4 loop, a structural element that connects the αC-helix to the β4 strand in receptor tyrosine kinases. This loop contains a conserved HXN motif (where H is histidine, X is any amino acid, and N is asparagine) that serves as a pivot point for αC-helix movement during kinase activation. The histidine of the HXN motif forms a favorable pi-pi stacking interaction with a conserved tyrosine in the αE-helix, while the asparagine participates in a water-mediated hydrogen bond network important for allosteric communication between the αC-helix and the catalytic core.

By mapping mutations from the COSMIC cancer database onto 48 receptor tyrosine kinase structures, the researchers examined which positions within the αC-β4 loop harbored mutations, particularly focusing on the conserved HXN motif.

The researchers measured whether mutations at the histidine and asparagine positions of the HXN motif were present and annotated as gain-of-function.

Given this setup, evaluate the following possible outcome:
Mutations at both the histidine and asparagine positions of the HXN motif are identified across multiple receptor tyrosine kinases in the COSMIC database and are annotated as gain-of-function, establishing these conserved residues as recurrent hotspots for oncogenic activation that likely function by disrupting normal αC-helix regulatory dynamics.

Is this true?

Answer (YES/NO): NO